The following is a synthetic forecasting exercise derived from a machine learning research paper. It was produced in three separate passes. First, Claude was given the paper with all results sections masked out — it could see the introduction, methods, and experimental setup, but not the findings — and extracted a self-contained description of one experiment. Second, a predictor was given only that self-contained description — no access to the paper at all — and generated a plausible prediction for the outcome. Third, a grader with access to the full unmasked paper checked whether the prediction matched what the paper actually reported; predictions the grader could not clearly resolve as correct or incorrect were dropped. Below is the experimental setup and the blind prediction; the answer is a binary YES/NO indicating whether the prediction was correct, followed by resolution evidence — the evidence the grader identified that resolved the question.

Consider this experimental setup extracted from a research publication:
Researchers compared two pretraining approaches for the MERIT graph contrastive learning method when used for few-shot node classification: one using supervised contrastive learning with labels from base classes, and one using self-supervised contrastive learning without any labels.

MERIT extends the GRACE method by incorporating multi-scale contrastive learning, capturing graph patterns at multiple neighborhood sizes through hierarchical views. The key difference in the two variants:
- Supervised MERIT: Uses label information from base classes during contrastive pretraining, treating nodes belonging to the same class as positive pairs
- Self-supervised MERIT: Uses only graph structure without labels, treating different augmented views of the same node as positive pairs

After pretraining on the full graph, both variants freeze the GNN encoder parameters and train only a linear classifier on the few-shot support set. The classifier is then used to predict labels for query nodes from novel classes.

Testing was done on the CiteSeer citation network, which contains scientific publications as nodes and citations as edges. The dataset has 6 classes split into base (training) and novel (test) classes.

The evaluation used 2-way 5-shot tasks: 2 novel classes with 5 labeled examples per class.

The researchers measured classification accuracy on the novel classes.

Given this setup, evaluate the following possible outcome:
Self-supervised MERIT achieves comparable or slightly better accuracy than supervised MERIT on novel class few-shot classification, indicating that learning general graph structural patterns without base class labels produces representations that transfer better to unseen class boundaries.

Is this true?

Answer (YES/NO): NO